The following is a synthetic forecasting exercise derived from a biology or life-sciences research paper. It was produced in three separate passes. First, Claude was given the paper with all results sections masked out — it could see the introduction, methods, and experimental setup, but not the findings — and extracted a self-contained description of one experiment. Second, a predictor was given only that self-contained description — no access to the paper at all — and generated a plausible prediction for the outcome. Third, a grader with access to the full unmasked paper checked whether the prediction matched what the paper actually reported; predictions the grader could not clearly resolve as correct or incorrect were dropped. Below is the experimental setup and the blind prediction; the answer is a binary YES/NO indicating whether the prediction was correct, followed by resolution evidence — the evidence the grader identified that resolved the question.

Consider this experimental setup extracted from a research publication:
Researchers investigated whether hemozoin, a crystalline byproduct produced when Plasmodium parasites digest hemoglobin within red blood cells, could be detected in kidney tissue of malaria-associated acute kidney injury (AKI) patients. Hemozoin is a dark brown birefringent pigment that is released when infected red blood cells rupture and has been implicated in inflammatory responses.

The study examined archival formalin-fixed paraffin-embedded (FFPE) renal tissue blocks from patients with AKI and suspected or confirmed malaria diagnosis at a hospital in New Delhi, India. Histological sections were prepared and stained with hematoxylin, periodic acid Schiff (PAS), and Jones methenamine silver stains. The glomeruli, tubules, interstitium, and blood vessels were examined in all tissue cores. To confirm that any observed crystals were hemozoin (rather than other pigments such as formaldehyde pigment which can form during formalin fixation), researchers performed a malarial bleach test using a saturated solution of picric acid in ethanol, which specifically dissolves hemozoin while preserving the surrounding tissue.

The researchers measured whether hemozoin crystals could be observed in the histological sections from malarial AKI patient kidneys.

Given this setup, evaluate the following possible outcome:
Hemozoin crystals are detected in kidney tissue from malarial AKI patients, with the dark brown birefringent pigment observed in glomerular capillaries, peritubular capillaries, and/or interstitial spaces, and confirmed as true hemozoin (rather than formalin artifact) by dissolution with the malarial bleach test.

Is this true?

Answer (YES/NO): YES